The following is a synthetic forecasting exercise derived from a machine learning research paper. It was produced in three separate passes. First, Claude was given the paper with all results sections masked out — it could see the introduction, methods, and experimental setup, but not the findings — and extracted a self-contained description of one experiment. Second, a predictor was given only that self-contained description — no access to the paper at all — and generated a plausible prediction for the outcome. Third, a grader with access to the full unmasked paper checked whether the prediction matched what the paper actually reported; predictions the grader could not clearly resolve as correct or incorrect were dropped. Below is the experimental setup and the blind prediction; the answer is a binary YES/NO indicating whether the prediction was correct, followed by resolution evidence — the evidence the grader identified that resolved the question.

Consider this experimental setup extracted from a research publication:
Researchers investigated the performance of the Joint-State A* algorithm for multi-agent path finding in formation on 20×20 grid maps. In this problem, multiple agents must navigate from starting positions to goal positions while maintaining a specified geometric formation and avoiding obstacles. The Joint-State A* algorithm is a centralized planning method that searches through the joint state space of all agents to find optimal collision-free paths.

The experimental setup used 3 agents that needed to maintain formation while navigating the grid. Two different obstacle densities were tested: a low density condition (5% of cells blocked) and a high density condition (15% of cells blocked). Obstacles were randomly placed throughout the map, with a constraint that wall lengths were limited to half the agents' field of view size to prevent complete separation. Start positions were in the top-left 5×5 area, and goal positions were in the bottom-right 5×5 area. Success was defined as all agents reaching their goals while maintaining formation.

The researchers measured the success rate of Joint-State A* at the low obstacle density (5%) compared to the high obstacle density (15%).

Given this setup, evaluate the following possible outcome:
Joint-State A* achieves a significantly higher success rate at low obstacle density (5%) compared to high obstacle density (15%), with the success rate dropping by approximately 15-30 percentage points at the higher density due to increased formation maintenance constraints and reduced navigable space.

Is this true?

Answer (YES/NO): NO